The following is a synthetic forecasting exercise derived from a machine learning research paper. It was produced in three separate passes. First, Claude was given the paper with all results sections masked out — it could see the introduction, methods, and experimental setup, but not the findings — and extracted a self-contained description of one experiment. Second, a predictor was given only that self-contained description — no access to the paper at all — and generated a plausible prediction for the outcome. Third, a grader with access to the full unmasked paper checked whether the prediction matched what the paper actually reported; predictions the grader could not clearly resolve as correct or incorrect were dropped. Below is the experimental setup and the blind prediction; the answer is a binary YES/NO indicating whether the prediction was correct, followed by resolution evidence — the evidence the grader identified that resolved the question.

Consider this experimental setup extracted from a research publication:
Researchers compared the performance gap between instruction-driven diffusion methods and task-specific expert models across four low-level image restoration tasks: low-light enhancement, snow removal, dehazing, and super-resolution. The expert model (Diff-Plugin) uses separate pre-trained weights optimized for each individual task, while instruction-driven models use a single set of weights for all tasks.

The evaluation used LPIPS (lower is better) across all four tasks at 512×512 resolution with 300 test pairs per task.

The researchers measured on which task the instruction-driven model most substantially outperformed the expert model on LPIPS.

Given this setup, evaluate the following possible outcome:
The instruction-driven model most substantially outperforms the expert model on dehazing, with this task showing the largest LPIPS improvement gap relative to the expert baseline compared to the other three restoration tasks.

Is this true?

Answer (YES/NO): NO